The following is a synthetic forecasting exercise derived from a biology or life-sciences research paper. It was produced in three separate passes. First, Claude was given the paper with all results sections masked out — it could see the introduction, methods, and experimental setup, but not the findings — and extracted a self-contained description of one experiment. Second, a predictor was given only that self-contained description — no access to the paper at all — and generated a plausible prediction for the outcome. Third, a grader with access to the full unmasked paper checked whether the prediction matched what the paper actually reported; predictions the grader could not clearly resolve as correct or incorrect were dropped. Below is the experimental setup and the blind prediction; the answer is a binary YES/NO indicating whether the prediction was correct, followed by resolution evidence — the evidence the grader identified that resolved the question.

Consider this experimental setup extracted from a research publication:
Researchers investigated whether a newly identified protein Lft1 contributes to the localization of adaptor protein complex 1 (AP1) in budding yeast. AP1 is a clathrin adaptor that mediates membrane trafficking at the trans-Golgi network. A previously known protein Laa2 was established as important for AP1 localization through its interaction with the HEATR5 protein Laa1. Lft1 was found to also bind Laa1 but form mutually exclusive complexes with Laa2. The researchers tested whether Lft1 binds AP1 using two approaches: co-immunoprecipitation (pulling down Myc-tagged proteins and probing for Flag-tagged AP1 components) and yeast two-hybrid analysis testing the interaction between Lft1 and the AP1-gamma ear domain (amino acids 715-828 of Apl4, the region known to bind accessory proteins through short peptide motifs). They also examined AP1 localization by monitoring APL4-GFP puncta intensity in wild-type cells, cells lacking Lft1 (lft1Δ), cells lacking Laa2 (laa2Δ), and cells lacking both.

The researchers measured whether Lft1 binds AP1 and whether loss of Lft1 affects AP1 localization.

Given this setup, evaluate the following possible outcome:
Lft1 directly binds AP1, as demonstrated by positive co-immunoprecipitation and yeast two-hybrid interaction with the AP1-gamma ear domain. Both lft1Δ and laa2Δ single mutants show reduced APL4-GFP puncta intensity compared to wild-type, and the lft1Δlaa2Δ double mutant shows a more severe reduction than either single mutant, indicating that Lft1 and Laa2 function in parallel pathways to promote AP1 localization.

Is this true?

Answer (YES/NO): NO